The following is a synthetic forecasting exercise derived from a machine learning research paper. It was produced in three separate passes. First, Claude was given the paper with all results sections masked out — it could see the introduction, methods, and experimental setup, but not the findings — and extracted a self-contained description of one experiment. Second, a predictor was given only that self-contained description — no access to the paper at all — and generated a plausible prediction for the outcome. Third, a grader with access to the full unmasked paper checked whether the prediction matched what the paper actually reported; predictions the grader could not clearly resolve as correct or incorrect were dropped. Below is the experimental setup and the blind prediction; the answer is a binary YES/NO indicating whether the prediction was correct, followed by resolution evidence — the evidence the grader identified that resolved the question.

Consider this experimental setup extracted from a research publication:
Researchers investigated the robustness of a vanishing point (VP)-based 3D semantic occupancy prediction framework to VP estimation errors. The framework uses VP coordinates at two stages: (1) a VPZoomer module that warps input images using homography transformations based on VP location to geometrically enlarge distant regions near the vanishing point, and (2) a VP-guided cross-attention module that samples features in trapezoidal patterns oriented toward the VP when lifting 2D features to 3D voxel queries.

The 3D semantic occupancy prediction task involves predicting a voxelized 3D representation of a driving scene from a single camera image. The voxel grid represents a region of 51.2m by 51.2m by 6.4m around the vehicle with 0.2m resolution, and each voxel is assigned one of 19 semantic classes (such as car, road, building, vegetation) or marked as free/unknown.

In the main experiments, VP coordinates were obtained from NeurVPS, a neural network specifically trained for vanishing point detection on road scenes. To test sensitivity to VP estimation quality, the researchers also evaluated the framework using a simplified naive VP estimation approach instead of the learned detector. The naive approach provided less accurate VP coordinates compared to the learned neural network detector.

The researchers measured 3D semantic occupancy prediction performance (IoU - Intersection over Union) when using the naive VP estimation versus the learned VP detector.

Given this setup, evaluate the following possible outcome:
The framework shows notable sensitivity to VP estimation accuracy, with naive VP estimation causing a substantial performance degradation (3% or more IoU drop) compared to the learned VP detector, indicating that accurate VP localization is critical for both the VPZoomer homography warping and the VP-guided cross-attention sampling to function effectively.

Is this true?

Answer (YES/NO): NO